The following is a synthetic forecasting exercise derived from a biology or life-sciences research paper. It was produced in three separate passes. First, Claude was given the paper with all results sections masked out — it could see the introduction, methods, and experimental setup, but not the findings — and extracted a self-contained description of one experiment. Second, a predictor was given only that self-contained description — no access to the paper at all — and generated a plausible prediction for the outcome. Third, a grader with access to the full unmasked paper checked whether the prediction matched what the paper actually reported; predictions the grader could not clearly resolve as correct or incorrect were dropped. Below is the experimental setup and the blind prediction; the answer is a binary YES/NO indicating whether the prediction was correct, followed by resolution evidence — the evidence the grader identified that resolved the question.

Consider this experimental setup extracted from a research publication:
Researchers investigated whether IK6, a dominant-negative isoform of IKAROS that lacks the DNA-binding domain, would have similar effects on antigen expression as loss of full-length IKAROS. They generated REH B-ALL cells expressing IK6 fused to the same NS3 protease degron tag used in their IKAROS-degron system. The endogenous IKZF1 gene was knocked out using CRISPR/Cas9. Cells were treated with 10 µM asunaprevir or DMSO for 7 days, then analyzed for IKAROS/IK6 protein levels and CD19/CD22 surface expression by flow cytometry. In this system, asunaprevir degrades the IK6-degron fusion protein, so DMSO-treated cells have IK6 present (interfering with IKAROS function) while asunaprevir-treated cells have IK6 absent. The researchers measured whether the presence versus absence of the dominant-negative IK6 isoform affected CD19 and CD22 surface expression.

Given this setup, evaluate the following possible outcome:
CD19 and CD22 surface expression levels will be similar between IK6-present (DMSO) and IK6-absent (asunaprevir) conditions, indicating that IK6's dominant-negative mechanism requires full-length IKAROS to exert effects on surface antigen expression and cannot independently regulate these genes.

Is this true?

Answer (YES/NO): YES